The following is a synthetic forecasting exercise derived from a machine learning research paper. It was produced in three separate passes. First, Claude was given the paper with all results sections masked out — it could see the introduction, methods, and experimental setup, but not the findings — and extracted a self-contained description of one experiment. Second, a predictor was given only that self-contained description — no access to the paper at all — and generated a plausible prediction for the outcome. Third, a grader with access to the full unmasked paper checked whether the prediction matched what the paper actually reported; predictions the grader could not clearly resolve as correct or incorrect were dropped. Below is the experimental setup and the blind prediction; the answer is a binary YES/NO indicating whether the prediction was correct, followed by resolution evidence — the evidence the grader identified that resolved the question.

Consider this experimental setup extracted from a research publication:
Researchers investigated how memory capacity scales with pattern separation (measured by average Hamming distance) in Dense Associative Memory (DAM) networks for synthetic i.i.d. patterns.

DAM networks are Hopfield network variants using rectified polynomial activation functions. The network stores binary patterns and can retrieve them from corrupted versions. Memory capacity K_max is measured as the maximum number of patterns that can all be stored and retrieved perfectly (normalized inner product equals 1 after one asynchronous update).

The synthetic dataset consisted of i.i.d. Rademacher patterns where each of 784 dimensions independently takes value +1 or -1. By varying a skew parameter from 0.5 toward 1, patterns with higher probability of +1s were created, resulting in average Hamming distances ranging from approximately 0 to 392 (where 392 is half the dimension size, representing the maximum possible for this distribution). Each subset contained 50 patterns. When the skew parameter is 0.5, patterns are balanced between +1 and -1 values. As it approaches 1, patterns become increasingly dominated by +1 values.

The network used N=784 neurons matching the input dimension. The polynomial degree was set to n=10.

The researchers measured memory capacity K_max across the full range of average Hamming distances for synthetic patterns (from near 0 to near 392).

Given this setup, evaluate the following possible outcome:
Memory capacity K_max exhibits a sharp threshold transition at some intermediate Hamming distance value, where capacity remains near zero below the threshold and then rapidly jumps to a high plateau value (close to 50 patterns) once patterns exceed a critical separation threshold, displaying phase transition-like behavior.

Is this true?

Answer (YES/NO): NO